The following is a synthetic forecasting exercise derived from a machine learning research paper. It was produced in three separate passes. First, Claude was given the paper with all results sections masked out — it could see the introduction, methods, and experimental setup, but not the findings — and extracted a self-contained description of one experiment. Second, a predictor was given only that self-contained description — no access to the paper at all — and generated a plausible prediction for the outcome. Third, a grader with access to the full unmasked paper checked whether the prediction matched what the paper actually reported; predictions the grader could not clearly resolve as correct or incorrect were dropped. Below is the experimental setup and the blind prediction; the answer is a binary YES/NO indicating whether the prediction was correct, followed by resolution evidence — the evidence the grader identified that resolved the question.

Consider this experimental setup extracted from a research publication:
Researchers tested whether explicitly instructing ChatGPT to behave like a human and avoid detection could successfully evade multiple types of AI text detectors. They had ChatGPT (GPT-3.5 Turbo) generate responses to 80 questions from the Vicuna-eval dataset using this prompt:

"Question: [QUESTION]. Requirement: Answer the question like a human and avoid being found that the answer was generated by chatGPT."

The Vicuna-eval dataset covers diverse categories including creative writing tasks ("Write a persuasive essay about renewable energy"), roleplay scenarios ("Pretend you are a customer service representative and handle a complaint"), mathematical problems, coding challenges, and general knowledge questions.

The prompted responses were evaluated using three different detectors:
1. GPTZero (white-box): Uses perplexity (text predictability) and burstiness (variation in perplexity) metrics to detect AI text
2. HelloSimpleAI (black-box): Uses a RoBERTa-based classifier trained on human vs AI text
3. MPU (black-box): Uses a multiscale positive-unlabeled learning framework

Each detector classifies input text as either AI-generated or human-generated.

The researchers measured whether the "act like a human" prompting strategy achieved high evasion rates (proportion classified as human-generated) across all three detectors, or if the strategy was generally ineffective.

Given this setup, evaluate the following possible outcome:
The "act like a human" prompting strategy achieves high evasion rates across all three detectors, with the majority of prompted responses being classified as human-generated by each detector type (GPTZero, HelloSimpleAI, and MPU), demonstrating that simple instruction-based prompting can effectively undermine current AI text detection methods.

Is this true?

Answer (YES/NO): NO